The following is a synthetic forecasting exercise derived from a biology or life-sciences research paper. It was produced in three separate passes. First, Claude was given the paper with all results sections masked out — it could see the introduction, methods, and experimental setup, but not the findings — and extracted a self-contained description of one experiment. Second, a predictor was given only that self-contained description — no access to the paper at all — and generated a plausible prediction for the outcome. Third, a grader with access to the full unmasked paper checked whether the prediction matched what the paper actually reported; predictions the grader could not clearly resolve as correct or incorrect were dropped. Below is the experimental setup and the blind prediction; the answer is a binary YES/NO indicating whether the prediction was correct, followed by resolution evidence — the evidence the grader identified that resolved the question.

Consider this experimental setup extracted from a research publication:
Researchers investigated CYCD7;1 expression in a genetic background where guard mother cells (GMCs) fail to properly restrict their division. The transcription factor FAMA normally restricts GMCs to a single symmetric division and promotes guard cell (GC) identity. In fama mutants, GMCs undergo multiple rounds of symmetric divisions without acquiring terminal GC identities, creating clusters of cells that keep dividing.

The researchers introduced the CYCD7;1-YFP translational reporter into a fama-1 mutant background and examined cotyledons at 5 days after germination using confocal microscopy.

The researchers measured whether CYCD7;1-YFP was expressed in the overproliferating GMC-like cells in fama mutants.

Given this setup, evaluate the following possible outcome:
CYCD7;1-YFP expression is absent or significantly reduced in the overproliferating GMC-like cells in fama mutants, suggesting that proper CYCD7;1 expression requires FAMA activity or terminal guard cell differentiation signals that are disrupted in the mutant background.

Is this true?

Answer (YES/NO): NO